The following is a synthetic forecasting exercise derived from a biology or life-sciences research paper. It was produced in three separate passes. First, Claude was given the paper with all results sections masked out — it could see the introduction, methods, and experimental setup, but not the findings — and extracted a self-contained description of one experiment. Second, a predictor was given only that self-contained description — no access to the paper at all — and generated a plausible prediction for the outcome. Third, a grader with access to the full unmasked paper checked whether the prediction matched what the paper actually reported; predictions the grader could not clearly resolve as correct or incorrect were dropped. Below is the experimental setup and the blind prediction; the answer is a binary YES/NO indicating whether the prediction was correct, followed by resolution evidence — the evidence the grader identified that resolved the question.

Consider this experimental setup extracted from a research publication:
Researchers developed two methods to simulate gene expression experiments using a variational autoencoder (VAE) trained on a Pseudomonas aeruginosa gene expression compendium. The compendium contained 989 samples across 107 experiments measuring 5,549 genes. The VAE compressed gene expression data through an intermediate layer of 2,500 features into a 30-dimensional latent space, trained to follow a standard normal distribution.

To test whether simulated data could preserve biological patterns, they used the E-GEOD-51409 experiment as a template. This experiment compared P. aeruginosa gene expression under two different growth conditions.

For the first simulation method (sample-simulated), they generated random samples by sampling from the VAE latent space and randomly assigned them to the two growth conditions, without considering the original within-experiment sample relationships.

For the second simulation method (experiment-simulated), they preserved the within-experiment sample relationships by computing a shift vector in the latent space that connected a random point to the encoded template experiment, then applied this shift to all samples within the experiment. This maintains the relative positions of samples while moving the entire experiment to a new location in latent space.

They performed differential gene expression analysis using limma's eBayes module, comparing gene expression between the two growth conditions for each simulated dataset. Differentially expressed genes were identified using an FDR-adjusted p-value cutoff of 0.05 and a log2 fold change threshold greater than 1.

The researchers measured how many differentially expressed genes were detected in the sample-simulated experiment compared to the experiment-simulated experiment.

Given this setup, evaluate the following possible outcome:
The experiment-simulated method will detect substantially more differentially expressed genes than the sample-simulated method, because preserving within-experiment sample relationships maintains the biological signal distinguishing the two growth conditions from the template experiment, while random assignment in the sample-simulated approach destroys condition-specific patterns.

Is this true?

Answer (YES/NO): YES